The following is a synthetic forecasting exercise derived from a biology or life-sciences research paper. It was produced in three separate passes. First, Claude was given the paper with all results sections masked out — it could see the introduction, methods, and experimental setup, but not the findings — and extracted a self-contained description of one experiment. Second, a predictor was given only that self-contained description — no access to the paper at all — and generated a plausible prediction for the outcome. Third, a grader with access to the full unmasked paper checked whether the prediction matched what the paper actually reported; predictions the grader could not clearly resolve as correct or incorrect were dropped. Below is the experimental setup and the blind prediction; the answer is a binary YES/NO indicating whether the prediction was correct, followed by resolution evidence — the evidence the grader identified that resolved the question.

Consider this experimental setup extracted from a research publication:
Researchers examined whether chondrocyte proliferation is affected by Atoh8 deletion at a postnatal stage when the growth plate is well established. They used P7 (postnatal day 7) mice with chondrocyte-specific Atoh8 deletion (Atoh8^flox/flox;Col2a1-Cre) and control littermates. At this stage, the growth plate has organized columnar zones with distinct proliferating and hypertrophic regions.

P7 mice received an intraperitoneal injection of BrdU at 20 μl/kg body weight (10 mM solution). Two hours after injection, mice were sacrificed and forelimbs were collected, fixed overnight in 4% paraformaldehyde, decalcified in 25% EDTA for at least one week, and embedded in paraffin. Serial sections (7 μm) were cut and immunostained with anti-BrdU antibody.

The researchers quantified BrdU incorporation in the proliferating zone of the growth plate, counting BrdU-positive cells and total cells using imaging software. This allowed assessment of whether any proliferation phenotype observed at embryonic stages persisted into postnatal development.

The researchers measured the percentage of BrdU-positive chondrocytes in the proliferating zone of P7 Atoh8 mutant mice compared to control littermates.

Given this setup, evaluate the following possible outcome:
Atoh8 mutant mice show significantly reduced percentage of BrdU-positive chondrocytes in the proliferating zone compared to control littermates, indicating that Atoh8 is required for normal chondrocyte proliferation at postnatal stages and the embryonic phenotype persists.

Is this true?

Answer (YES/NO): YES